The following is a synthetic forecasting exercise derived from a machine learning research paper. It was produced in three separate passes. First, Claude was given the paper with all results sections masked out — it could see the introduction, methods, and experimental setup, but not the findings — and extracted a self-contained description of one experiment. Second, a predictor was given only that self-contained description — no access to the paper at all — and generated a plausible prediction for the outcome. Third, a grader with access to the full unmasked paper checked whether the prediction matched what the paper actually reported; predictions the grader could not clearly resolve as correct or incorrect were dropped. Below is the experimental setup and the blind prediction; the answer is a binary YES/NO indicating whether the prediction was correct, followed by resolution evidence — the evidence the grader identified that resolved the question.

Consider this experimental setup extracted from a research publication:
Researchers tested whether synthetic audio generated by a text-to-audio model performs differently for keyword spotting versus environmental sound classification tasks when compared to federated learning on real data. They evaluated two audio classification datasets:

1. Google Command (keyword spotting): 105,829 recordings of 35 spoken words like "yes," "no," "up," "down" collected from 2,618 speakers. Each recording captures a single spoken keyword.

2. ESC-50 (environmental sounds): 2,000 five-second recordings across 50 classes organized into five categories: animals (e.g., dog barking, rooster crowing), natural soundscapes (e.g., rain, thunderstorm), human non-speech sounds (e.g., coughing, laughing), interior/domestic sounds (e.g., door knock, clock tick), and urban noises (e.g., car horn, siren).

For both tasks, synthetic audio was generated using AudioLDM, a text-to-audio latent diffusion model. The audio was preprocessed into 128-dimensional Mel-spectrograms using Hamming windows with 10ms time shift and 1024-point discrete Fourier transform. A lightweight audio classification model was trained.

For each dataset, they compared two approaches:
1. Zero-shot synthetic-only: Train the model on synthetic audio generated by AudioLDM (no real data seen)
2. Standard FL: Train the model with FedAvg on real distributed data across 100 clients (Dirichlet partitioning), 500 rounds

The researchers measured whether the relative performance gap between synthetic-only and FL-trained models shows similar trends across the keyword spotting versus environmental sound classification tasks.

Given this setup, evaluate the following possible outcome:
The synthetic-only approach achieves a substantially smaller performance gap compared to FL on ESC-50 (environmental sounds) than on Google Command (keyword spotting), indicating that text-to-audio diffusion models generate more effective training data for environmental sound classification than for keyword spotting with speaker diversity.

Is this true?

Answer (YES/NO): YES